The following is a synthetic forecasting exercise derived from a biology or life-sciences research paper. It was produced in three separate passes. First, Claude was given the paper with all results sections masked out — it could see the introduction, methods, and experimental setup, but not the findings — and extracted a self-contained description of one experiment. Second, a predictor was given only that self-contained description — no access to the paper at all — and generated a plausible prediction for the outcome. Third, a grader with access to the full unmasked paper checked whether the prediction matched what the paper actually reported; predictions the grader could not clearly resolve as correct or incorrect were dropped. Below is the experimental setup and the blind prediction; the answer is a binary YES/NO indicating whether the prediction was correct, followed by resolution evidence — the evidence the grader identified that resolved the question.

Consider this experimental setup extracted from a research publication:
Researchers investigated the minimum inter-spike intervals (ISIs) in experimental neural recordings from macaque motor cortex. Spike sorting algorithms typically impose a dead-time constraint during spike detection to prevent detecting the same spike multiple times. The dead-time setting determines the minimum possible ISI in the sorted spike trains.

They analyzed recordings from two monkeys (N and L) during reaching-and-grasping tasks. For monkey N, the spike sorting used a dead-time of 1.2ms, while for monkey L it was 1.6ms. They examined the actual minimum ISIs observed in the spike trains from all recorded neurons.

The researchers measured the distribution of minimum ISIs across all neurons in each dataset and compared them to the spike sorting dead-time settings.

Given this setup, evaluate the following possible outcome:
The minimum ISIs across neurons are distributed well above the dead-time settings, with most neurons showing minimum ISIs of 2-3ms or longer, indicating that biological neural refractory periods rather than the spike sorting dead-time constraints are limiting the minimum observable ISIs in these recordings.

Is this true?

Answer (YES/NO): NO